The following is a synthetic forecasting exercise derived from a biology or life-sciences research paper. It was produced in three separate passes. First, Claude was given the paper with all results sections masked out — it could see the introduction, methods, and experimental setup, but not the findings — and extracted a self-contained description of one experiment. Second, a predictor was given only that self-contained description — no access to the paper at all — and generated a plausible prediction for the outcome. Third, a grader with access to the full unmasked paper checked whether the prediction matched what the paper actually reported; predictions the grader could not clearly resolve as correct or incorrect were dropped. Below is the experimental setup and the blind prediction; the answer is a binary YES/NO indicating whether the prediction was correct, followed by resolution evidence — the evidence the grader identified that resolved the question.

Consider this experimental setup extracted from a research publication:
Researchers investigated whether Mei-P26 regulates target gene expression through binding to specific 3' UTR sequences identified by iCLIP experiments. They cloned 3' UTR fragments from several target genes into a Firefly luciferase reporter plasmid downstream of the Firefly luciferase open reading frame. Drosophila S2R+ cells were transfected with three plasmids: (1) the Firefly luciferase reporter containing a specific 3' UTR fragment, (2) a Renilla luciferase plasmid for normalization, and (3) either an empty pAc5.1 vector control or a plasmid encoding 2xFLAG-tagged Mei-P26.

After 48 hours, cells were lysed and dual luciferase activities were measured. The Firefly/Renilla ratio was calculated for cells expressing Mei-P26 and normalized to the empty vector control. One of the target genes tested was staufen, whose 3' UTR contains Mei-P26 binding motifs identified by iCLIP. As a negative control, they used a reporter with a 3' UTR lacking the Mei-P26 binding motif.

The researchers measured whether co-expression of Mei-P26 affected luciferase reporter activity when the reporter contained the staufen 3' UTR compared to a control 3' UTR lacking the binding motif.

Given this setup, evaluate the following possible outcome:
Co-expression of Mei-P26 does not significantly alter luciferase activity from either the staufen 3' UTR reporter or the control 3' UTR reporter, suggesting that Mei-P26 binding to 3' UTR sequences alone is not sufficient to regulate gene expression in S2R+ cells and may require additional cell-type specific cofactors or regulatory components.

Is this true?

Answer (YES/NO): NO